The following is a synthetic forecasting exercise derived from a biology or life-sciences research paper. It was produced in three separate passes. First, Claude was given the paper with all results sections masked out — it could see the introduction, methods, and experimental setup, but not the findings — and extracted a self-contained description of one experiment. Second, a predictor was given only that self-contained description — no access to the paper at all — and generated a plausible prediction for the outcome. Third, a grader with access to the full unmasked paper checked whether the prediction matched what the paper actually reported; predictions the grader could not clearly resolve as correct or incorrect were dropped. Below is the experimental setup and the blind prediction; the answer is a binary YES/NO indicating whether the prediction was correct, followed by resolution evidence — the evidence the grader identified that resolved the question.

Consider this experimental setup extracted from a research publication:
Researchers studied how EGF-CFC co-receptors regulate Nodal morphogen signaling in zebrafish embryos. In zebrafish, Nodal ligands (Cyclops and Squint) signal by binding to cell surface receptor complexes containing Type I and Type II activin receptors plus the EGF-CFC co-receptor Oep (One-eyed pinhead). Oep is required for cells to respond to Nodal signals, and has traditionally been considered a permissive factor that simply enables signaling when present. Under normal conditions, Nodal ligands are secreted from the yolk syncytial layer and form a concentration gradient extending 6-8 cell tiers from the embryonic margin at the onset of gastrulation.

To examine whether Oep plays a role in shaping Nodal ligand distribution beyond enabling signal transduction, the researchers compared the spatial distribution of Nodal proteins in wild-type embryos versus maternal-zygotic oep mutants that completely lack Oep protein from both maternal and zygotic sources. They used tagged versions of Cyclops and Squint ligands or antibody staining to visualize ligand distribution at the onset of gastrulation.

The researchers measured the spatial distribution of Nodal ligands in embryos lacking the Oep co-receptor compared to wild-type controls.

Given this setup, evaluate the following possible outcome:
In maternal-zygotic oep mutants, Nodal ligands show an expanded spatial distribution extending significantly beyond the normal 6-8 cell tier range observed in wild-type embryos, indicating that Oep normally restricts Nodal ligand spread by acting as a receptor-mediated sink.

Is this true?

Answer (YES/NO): YES